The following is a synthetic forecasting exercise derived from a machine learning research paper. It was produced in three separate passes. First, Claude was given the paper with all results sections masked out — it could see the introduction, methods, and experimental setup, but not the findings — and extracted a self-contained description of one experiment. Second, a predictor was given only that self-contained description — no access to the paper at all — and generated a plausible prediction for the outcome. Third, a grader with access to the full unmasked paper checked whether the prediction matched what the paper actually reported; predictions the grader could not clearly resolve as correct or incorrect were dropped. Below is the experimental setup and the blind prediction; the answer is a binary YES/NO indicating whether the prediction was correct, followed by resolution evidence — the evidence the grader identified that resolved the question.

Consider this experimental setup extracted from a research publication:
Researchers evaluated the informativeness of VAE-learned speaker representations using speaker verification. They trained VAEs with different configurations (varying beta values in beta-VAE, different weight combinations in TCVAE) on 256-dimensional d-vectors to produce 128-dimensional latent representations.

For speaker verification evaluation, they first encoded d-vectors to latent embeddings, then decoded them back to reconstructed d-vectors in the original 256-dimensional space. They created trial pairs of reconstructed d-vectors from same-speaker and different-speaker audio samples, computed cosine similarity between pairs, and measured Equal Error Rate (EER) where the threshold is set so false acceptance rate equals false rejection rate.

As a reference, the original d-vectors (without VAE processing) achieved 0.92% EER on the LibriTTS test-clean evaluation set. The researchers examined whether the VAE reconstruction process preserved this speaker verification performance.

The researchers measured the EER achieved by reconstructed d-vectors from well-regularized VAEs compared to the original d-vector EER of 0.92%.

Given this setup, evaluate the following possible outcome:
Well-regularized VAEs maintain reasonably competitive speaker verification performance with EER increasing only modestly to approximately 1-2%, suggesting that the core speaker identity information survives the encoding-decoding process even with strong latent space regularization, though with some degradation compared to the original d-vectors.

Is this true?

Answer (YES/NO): NO